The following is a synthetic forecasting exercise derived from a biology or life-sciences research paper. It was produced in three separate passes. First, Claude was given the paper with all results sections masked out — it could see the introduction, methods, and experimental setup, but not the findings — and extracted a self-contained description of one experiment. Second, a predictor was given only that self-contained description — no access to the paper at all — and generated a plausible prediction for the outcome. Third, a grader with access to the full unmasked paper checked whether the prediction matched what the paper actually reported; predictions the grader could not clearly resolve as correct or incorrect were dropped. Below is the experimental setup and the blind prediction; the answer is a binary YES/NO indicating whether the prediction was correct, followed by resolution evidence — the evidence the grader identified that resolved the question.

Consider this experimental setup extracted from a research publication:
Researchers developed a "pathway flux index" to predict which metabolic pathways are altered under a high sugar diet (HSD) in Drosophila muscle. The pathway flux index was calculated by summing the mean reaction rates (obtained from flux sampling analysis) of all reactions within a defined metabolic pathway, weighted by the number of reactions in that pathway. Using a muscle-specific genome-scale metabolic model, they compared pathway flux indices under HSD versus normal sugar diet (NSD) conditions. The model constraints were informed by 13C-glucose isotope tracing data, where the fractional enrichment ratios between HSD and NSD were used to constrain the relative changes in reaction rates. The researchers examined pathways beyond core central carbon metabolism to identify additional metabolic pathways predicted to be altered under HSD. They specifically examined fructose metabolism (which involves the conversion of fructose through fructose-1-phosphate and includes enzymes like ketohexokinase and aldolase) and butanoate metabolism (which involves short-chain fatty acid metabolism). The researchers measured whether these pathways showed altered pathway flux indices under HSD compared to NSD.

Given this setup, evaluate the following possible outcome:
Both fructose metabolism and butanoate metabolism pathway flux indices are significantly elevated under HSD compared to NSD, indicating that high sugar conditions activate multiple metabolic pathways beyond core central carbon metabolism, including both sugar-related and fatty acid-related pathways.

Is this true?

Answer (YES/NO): NO